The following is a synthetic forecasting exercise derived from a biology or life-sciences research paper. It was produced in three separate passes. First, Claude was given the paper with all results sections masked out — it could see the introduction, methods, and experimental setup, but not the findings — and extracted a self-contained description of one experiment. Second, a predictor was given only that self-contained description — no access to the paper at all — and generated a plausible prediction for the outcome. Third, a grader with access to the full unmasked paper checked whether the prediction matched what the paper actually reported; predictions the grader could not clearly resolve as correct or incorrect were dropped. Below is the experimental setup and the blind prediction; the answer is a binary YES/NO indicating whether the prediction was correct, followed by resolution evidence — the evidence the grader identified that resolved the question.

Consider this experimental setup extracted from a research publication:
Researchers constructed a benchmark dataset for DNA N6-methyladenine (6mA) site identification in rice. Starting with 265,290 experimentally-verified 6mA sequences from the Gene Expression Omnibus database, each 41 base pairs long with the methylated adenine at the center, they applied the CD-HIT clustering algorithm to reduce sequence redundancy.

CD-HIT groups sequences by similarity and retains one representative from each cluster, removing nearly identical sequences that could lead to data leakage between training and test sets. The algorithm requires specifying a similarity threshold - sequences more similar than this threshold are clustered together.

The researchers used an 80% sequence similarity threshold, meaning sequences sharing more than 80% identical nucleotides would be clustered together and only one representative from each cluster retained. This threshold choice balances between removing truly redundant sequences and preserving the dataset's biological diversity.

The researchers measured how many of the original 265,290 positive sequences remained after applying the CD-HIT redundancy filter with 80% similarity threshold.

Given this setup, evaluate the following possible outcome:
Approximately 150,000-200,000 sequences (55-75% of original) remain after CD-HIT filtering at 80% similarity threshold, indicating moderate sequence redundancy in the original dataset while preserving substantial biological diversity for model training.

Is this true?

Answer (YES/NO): YES